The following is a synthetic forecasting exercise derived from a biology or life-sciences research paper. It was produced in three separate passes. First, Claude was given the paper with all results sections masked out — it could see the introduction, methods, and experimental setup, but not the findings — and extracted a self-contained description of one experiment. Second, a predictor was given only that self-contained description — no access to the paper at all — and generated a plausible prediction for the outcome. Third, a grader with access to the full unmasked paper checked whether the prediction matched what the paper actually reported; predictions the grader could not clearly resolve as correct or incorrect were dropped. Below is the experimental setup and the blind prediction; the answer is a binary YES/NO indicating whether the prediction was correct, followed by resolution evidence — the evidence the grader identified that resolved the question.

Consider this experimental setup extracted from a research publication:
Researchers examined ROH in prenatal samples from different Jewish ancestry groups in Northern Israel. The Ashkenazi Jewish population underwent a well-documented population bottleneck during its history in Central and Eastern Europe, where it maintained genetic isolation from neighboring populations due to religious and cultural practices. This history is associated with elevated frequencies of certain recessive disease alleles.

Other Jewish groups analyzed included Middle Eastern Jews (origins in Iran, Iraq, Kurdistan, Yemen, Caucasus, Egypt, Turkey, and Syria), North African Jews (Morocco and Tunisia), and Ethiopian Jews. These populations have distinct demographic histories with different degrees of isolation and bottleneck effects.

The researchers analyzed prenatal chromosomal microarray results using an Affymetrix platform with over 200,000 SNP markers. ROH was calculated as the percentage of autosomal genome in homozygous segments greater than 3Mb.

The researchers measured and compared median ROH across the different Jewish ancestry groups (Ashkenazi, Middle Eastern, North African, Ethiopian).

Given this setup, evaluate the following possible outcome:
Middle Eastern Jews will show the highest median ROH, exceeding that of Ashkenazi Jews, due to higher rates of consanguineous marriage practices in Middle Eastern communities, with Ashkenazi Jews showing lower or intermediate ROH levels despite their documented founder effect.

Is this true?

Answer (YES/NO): NO